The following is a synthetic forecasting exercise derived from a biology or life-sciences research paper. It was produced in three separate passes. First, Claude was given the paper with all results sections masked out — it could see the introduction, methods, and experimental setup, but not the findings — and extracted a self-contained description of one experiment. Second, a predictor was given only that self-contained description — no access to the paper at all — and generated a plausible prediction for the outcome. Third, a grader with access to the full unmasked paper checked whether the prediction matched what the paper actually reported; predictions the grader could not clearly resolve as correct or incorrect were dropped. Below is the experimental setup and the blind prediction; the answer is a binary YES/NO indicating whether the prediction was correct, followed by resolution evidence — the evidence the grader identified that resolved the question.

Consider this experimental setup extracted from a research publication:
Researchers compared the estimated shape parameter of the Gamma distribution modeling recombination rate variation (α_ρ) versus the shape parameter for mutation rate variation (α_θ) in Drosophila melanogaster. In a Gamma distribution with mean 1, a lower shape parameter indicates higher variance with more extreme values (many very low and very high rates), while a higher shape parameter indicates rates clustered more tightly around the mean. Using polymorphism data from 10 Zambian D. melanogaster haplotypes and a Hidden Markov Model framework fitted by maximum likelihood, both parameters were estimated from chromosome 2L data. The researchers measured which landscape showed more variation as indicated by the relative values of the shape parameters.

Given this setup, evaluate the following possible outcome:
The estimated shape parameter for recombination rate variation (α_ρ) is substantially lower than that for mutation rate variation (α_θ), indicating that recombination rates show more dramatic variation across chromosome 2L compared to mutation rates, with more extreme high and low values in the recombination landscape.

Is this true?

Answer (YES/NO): YES